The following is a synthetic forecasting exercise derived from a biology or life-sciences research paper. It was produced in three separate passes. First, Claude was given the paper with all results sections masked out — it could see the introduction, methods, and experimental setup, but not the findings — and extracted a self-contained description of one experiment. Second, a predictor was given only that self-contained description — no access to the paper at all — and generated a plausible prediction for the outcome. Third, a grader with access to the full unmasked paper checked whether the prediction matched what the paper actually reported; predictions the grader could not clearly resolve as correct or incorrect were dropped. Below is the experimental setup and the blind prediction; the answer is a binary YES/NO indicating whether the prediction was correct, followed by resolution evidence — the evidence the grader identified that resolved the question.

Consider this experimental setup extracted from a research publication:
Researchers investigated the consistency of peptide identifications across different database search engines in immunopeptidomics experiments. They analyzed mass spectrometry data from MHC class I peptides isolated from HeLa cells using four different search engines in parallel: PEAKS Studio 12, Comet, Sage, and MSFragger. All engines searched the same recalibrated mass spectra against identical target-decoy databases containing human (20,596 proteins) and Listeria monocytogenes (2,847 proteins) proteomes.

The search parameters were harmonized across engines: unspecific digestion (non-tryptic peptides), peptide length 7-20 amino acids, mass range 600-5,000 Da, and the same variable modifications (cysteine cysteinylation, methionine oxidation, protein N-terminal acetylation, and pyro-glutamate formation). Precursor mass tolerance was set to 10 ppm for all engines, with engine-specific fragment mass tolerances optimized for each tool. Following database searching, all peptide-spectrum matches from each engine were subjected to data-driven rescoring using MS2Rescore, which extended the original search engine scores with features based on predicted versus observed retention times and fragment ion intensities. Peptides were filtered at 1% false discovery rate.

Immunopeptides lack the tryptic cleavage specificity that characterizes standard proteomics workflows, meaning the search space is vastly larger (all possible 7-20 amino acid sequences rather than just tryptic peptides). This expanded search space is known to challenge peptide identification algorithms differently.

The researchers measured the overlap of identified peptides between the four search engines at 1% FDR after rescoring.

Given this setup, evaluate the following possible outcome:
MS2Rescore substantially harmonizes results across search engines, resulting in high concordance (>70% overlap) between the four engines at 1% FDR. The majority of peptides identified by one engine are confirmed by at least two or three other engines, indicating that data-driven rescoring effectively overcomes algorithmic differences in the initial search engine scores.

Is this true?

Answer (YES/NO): NO